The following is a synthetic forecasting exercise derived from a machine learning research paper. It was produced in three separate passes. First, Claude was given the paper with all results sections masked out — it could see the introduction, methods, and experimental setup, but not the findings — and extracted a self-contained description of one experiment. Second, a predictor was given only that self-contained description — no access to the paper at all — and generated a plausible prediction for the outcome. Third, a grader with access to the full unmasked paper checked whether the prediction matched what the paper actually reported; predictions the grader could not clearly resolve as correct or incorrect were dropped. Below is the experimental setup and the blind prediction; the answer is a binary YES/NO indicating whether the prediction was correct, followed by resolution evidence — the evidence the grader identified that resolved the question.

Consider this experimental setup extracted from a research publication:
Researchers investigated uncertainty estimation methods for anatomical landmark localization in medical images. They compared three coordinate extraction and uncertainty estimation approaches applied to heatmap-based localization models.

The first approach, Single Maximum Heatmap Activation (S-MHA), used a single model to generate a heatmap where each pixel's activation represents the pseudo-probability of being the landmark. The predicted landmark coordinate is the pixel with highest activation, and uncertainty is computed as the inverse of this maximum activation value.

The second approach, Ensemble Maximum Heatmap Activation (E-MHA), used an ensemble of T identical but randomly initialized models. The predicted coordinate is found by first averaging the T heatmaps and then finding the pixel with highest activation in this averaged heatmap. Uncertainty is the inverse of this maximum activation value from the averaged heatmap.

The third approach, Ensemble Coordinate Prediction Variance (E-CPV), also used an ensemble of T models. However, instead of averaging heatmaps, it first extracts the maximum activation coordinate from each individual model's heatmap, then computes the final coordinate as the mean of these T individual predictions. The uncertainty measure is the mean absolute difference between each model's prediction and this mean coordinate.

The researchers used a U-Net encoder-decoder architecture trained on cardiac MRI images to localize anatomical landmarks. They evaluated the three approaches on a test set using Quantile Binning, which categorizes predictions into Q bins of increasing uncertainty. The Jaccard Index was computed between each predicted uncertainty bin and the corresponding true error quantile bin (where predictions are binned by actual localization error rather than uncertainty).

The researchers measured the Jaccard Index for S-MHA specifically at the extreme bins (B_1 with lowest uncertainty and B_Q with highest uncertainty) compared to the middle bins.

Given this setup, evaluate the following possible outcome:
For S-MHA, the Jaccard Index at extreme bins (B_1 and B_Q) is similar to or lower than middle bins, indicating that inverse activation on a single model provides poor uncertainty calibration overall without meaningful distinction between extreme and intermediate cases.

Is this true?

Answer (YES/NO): NO